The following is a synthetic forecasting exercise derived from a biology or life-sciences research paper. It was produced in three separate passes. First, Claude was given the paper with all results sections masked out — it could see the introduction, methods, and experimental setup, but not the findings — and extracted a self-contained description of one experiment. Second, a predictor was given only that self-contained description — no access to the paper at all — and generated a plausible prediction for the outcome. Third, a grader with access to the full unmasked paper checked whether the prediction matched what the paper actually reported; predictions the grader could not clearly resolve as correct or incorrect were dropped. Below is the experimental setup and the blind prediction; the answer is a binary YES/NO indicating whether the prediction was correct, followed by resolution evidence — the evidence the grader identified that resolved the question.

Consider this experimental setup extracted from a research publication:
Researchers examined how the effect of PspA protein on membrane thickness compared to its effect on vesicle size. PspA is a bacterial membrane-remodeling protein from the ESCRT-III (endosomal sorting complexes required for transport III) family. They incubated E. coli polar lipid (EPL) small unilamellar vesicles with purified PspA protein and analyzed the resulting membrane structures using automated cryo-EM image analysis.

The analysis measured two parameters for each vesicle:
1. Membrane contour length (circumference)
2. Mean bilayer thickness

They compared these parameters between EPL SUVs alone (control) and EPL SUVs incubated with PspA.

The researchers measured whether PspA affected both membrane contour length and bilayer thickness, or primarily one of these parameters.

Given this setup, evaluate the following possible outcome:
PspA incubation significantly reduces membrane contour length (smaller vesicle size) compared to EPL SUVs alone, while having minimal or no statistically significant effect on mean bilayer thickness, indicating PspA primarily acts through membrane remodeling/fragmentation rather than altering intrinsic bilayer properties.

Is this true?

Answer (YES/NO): NO